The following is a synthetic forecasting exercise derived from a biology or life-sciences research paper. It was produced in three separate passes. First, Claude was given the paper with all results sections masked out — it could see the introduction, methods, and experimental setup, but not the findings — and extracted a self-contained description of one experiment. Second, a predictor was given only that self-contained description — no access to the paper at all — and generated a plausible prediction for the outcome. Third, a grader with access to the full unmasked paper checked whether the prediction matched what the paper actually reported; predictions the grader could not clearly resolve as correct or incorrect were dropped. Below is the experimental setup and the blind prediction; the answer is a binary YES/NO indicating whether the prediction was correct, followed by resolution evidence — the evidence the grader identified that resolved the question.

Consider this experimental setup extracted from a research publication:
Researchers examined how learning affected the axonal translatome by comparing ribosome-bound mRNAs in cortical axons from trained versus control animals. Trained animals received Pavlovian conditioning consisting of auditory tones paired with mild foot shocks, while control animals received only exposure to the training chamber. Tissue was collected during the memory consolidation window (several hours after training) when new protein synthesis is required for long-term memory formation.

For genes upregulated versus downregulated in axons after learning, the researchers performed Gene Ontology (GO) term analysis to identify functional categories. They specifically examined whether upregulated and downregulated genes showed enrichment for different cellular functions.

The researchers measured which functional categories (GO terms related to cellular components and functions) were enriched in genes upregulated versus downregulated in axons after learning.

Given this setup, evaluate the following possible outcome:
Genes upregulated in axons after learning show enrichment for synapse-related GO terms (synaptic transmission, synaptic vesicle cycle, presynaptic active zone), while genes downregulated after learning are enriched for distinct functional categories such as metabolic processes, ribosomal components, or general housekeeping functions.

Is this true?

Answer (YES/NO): NO